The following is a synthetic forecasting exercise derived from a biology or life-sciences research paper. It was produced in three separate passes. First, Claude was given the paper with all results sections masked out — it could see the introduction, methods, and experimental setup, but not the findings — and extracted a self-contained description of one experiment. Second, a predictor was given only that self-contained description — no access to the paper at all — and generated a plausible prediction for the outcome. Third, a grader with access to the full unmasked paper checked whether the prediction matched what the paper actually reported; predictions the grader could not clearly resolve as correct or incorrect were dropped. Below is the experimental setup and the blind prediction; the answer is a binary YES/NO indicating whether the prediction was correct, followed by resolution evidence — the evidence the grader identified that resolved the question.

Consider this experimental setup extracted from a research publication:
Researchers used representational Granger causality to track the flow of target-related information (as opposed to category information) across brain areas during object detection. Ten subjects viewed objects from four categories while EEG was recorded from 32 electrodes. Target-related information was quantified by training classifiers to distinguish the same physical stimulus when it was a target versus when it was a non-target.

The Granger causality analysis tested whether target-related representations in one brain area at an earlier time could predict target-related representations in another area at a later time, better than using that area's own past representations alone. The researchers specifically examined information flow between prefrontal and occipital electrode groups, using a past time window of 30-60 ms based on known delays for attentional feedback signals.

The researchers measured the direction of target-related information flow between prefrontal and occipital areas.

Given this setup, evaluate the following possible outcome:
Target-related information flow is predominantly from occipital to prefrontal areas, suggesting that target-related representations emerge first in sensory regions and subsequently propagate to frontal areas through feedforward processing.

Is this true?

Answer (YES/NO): NO